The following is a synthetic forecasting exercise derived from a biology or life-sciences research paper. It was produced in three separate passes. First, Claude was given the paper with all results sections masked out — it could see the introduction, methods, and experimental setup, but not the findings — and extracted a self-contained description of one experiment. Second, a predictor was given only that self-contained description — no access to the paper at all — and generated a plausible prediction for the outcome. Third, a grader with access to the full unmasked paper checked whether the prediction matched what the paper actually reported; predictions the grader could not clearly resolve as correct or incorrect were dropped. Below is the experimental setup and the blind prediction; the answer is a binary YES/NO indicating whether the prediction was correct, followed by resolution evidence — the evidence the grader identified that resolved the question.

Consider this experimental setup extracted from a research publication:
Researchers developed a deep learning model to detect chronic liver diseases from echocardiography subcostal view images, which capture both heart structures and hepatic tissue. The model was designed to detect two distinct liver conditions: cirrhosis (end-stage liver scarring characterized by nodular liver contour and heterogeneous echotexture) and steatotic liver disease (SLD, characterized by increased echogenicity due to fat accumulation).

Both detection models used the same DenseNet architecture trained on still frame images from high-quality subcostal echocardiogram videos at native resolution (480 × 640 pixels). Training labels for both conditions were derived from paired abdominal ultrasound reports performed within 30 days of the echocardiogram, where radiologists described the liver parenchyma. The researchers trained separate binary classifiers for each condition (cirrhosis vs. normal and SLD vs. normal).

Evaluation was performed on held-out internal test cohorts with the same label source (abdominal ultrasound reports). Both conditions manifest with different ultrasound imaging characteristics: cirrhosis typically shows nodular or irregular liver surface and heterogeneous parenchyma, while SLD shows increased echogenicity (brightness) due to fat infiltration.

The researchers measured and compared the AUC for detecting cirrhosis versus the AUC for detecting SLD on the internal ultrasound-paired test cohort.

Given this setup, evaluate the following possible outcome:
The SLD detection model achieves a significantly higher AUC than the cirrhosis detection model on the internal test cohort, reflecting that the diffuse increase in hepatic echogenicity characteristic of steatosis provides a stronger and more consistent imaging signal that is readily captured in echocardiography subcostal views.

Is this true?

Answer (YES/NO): NO